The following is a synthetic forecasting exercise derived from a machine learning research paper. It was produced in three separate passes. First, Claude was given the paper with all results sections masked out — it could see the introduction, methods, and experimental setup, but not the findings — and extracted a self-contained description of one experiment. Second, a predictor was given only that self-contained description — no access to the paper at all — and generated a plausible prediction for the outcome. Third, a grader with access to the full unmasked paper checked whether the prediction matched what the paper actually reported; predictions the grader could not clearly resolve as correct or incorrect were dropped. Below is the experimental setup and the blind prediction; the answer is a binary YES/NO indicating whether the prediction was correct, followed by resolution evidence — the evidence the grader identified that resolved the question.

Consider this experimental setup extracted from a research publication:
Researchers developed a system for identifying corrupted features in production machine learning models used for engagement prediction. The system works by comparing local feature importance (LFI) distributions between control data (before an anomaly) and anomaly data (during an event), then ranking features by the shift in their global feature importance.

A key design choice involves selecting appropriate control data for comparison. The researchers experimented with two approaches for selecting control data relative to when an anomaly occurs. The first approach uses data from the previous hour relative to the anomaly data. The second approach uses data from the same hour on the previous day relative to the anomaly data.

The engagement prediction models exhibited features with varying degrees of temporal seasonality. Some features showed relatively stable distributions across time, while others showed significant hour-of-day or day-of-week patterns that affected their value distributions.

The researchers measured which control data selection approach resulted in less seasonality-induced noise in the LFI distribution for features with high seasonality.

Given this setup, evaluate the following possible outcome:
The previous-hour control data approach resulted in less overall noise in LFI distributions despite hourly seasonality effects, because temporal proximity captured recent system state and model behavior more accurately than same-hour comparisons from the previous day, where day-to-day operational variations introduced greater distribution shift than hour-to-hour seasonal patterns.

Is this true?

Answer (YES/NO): NO